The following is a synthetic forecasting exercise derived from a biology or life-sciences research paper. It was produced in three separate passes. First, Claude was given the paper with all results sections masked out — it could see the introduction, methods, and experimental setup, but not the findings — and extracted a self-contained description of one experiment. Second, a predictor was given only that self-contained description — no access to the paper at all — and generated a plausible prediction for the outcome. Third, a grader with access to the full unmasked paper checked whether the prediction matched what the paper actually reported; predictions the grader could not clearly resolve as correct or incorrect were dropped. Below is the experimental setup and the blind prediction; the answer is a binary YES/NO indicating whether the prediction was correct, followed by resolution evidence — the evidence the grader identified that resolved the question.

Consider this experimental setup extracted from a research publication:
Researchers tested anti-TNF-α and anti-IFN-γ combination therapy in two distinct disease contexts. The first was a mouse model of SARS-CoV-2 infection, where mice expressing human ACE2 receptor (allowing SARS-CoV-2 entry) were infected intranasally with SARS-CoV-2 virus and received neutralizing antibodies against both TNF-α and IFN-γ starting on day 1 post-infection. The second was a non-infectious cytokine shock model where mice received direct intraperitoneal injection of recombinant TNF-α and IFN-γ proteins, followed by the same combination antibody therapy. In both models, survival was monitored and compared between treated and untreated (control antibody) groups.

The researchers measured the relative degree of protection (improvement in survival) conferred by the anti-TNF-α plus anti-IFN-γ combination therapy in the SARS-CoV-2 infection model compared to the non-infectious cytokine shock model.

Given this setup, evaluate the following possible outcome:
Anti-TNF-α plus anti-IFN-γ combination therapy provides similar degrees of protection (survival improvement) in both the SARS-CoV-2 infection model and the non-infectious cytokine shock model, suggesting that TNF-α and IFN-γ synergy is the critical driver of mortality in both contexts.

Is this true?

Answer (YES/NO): NO